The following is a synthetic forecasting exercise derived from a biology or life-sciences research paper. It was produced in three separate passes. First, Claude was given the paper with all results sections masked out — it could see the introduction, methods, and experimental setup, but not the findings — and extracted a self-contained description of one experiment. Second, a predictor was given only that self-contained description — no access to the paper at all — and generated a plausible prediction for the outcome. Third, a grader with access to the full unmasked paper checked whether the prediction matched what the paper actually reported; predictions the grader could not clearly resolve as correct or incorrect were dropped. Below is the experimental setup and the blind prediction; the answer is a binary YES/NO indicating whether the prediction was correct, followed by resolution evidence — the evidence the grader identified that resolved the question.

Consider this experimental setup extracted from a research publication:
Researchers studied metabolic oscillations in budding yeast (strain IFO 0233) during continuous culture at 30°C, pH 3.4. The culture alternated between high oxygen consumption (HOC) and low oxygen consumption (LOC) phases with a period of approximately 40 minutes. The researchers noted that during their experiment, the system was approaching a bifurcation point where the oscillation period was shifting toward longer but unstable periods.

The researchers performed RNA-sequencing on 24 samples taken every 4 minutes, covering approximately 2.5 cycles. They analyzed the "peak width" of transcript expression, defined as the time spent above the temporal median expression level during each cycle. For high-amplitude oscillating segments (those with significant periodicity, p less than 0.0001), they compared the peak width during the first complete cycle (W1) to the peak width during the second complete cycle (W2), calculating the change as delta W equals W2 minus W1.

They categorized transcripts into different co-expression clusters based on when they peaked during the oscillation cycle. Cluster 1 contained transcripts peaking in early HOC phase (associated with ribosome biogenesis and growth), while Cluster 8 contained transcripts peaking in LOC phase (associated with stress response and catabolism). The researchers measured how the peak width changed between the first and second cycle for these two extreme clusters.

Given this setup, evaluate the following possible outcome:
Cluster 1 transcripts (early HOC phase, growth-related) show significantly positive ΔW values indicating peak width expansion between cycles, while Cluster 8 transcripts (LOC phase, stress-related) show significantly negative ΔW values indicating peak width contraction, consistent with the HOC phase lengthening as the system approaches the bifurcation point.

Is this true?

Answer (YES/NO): NO